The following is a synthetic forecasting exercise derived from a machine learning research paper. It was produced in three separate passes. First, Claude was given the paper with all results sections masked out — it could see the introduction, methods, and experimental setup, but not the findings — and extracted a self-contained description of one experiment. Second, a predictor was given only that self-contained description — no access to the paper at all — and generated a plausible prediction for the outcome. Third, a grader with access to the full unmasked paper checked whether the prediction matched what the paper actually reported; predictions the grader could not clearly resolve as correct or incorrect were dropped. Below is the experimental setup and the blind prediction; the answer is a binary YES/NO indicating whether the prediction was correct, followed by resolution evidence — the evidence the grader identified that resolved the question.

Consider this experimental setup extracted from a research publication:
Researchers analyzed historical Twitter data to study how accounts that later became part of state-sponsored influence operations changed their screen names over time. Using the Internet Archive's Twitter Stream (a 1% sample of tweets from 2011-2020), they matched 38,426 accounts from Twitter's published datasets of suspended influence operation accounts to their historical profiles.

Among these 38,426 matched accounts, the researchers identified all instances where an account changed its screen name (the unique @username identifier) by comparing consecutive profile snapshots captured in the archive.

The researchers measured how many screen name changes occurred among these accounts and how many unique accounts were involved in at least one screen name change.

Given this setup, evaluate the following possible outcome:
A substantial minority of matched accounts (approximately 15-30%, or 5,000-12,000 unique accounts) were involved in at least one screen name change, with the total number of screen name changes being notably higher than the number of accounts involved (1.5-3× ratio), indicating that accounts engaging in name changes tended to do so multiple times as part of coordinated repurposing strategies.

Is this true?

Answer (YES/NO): YES